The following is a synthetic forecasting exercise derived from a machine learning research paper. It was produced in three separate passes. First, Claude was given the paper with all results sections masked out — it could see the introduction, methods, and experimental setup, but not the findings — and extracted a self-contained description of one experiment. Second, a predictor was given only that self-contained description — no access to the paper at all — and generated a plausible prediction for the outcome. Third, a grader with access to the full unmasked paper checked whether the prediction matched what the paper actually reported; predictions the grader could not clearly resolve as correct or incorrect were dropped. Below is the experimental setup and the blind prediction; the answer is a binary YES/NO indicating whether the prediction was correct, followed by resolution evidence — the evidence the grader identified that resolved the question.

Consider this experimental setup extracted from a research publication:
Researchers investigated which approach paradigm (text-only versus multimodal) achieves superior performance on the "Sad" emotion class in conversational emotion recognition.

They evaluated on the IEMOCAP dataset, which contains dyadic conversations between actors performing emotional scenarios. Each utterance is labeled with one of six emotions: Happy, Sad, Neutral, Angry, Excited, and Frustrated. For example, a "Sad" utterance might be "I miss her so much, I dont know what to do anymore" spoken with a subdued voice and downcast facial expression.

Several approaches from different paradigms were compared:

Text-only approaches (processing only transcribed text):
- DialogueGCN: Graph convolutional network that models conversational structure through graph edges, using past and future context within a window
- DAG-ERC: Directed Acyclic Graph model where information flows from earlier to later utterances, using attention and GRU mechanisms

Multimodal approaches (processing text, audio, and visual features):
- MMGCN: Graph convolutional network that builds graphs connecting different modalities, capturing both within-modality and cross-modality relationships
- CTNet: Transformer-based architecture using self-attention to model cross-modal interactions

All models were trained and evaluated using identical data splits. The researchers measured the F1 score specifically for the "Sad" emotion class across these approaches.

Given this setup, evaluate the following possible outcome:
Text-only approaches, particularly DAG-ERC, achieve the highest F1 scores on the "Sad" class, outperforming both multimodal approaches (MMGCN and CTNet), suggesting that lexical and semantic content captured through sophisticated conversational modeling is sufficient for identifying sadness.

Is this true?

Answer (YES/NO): NO